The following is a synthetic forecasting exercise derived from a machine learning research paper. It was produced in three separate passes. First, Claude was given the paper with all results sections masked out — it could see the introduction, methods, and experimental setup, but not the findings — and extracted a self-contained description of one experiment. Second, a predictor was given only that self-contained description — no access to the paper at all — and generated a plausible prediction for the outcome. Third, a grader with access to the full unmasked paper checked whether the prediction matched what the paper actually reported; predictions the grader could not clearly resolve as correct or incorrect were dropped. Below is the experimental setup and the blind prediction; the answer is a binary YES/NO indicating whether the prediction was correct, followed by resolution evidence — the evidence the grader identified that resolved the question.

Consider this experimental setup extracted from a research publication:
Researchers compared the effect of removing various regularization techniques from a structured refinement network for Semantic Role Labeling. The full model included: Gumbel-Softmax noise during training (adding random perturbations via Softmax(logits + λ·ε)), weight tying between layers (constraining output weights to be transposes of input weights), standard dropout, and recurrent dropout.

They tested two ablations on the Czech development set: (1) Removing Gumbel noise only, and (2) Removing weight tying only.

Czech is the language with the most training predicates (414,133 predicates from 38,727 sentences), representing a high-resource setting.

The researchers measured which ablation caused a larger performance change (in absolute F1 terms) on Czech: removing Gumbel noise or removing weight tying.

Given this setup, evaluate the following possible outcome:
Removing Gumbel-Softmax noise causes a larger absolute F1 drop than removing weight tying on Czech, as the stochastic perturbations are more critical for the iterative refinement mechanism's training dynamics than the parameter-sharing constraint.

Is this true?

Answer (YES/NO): NO